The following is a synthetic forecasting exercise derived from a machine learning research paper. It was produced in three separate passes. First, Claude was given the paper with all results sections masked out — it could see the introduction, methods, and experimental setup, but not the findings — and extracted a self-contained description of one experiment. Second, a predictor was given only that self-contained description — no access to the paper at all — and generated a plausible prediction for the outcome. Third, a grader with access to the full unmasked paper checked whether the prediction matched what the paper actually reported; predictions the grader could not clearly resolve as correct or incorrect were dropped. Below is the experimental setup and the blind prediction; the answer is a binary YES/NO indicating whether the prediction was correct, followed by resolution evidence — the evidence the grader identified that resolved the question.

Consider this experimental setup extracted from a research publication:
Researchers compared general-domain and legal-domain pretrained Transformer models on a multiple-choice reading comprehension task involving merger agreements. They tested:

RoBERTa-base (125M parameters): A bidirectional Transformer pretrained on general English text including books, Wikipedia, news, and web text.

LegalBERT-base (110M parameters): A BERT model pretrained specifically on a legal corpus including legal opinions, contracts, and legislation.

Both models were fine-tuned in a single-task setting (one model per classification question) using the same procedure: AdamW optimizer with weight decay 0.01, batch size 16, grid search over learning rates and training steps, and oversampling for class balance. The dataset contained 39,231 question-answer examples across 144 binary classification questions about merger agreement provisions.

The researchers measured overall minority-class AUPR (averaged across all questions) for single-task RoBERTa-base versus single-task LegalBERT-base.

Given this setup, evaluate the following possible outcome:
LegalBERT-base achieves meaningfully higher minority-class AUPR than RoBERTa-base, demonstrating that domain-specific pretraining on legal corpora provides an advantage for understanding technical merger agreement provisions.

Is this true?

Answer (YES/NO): NO